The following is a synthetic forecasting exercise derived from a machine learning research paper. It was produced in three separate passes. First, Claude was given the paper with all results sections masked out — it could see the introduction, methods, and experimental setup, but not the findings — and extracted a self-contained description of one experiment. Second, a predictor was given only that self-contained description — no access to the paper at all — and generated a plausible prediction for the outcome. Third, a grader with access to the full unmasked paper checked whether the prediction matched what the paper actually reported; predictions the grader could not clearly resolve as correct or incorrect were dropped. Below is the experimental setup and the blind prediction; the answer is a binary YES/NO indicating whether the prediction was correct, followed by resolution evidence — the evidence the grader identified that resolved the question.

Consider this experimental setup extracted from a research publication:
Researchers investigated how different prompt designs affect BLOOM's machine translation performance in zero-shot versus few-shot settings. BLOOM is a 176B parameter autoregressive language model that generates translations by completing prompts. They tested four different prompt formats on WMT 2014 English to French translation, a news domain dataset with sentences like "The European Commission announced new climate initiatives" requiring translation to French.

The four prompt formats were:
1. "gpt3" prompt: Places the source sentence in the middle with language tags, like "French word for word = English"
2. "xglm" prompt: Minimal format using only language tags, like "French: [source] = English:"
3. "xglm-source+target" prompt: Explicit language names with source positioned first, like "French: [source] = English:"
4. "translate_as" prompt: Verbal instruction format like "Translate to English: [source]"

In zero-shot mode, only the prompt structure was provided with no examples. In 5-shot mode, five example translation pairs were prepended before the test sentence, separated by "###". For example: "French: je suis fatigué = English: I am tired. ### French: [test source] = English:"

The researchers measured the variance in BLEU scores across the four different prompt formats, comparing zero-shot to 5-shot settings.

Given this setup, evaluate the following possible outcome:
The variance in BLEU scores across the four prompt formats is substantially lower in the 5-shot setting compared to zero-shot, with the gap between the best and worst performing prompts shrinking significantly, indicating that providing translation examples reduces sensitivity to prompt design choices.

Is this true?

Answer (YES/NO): YES